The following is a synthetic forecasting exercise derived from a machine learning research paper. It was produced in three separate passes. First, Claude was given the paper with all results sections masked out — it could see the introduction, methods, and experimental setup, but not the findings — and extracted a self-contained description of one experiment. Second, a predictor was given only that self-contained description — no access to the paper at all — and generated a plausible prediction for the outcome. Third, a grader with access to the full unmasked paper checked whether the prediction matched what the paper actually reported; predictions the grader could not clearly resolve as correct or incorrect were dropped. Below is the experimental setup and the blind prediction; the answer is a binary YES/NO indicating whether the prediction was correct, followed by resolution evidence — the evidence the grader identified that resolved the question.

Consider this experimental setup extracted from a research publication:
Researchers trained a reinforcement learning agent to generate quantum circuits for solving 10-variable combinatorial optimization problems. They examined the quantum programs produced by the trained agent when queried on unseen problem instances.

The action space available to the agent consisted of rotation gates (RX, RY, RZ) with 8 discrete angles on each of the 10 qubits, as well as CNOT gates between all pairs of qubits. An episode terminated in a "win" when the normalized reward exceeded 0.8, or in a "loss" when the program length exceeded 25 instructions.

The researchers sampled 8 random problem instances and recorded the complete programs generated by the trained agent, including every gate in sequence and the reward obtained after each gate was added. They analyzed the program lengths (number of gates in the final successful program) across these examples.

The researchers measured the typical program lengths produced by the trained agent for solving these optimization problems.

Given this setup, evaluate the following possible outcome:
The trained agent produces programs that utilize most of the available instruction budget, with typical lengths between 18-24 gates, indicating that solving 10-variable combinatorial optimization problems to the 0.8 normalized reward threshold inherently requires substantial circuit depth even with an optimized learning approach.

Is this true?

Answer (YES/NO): NO